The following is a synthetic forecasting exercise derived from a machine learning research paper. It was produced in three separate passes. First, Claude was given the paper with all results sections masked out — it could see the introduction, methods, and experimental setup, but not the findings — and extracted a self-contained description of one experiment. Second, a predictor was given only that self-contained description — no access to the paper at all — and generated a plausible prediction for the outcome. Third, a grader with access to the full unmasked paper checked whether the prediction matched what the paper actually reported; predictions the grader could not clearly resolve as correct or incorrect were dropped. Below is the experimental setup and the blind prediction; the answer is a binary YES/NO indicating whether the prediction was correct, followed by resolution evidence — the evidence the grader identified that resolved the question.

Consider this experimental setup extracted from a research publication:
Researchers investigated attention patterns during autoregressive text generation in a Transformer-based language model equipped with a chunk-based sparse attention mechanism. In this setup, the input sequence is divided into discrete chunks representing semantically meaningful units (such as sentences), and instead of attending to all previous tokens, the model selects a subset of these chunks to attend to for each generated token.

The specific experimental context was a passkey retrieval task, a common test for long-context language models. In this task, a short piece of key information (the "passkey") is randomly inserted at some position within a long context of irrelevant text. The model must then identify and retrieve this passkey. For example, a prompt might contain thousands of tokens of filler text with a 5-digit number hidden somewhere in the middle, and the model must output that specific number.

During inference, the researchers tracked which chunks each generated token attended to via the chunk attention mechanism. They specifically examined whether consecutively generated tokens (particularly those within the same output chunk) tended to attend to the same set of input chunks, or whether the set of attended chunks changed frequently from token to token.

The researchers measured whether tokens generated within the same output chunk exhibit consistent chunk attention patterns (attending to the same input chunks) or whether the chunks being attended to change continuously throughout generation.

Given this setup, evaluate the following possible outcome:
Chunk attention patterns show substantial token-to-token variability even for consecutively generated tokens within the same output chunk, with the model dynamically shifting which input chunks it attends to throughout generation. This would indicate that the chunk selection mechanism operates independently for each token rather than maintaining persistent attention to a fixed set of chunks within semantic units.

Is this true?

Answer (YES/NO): NO